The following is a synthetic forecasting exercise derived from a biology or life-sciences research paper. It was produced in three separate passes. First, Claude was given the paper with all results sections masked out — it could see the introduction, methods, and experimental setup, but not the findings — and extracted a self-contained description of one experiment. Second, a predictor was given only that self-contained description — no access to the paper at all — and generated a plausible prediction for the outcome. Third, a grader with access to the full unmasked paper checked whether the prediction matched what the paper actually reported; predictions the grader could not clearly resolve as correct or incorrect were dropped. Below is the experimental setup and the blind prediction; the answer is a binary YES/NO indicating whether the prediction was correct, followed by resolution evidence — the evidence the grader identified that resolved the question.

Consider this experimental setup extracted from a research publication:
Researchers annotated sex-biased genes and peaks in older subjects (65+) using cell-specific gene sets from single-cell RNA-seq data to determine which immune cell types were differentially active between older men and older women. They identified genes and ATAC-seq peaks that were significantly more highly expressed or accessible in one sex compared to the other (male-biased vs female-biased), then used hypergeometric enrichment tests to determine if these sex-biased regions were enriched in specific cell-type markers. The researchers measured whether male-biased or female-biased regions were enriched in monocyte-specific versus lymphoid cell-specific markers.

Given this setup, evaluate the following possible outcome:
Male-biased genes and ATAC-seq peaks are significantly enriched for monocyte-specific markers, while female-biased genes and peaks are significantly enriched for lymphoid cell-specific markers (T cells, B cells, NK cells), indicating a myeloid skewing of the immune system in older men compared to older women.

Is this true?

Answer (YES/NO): NO